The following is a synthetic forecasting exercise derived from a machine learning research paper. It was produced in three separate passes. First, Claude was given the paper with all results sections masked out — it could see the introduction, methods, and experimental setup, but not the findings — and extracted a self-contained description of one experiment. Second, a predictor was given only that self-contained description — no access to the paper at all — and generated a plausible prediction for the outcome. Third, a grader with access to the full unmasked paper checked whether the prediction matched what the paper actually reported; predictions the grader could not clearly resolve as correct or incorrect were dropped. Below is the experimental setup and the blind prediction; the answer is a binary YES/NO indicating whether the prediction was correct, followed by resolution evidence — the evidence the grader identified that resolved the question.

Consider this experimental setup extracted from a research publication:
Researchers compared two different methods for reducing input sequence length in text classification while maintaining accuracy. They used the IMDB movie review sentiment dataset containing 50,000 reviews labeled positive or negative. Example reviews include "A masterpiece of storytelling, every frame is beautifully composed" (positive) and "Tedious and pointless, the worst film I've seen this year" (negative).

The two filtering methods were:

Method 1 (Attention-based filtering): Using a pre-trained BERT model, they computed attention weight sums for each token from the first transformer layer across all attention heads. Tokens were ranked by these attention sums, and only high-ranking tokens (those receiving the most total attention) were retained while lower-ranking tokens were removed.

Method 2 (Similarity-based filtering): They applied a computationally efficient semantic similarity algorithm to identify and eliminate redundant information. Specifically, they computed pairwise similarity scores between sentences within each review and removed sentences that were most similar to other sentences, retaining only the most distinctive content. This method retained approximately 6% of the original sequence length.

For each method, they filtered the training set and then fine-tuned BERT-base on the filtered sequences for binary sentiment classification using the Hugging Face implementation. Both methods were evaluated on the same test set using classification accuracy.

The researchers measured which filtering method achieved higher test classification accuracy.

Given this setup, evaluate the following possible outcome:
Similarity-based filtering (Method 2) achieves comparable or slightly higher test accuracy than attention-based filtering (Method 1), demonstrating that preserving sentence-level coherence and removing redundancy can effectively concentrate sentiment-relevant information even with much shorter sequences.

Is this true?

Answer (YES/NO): YES